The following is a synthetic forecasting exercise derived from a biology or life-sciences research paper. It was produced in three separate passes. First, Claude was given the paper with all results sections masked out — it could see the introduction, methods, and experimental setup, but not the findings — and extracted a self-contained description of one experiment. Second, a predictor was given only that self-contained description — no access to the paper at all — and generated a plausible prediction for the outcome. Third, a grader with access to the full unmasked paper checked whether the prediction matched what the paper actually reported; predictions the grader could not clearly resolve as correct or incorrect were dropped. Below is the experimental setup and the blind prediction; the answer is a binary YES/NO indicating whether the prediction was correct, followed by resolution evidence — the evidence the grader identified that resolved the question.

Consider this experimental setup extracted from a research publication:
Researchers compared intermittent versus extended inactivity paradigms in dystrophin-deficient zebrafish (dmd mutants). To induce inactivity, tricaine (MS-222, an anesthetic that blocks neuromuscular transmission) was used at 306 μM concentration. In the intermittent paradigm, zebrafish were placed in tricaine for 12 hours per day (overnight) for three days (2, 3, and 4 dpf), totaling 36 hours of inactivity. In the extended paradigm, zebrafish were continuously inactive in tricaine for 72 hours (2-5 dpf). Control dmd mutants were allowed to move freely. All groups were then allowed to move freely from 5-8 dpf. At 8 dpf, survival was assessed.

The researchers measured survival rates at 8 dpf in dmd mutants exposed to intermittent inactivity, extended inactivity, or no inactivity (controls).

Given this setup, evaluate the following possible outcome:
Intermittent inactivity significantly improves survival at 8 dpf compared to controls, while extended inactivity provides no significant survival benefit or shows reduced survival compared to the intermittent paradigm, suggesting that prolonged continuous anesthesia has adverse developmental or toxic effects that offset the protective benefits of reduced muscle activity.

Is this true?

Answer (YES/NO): NO